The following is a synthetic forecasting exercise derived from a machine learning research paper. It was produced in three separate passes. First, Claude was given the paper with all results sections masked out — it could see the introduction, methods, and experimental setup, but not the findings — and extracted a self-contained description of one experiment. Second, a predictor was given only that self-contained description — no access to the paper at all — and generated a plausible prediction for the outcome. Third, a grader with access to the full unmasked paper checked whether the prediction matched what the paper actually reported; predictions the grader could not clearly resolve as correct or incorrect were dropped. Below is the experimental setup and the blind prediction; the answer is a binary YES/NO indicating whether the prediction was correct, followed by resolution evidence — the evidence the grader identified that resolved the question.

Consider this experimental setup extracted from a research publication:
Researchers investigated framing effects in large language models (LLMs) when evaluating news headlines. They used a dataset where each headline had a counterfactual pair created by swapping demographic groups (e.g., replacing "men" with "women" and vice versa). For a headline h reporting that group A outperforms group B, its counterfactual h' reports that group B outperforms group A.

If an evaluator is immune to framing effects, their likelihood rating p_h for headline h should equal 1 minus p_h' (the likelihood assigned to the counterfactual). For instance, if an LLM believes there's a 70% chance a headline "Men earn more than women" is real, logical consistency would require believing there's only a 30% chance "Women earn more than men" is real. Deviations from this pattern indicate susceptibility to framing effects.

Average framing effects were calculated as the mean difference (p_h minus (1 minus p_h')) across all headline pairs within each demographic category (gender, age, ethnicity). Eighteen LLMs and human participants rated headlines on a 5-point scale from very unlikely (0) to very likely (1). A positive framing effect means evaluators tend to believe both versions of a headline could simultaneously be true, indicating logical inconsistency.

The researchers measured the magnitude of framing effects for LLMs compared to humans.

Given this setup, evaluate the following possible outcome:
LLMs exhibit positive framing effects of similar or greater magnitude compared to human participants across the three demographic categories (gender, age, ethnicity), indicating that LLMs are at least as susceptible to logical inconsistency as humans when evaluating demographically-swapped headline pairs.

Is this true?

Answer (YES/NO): NO